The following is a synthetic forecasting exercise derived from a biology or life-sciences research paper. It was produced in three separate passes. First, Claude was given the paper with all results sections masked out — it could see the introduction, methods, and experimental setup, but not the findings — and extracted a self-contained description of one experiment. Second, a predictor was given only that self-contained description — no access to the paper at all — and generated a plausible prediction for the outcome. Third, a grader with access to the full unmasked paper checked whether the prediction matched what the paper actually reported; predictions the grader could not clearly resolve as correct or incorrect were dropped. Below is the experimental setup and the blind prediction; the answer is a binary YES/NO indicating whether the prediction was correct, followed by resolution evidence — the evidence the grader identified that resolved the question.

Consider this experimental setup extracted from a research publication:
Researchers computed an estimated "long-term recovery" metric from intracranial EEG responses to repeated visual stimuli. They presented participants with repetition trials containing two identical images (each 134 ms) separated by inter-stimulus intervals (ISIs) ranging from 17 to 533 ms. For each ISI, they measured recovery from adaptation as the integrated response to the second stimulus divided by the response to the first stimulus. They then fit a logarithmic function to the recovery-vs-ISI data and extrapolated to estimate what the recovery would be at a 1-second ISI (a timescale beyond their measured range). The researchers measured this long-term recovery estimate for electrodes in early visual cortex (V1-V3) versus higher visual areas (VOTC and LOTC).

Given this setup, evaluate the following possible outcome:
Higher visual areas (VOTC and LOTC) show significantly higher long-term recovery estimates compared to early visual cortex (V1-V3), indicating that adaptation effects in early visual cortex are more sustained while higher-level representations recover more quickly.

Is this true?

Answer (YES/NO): NO